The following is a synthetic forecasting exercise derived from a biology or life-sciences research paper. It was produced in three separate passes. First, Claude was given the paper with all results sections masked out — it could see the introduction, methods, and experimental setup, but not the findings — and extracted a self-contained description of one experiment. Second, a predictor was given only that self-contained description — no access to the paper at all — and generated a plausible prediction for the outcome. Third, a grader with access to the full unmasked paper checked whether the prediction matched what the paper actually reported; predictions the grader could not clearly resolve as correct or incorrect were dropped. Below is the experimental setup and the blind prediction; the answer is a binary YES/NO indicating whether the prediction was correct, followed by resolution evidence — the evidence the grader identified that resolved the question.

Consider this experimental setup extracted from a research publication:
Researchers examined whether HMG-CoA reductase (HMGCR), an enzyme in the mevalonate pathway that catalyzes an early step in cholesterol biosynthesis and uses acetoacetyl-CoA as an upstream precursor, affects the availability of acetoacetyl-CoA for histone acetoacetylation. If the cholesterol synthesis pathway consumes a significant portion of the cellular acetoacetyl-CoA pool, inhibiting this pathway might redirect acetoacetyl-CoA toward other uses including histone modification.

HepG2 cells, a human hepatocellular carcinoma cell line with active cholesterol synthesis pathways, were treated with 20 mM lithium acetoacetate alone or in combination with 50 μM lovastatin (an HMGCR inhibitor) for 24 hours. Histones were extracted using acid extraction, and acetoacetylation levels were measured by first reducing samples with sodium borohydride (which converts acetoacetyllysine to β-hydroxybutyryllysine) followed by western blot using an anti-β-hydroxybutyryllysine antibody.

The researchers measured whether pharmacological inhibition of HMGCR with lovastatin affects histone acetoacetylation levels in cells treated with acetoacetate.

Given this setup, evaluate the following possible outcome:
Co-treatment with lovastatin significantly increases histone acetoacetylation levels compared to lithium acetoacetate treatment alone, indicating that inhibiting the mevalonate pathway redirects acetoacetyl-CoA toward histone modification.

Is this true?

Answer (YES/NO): NO